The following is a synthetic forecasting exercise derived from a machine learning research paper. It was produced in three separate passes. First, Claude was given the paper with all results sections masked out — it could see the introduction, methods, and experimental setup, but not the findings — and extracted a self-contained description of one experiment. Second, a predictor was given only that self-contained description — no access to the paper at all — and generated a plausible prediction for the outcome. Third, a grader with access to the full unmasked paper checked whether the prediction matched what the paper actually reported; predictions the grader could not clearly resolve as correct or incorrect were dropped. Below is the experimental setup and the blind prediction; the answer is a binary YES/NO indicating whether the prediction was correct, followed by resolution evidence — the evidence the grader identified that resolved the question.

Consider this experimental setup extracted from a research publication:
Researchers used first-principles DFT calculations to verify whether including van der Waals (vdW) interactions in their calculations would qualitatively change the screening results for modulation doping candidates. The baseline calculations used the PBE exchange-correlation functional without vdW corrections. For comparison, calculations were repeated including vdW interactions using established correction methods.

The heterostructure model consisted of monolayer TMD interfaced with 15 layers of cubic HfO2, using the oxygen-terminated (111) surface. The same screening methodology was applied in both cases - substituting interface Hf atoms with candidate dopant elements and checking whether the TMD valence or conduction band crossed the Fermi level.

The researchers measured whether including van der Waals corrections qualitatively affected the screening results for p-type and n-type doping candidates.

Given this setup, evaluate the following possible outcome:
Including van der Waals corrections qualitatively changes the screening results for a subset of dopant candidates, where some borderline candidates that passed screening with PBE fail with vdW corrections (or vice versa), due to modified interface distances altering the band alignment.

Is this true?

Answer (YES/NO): NO